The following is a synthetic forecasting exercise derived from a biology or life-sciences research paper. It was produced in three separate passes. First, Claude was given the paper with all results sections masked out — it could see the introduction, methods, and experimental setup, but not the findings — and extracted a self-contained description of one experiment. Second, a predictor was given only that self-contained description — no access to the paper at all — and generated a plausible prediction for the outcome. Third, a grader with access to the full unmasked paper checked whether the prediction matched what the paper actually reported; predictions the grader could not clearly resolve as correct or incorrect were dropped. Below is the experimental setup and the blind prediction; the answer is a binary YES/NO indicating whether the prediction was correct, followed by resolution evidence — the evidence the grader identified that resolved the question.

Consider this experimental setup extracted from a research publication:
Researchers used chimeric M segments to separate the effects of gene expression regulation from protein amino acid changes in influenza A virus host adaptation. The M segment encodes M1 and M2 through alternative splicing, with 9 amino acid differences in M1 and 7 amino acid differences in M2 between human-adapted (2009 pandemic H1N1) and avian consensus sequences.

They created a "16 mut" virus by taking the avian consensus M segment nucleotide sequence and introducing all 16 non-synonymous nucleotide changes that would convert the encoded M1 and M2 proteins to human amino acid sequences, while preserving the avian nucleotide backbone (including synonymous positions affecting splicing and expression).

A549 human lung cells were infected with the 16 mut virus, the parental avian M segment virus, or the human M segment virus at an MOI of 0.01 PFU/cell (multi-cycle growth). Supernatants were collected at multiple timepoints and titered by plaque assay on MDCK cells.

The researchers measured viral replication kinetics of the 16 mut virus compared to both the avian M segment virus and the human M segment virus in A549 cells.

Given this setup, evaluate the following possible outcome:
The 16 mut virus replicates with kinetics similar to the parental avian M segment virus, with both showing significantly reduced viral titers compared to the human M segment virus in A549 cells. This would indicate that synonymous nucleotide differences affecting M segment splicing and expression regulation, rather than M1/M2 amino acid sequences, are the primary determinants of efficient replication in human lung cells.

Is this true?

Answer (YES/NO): YES